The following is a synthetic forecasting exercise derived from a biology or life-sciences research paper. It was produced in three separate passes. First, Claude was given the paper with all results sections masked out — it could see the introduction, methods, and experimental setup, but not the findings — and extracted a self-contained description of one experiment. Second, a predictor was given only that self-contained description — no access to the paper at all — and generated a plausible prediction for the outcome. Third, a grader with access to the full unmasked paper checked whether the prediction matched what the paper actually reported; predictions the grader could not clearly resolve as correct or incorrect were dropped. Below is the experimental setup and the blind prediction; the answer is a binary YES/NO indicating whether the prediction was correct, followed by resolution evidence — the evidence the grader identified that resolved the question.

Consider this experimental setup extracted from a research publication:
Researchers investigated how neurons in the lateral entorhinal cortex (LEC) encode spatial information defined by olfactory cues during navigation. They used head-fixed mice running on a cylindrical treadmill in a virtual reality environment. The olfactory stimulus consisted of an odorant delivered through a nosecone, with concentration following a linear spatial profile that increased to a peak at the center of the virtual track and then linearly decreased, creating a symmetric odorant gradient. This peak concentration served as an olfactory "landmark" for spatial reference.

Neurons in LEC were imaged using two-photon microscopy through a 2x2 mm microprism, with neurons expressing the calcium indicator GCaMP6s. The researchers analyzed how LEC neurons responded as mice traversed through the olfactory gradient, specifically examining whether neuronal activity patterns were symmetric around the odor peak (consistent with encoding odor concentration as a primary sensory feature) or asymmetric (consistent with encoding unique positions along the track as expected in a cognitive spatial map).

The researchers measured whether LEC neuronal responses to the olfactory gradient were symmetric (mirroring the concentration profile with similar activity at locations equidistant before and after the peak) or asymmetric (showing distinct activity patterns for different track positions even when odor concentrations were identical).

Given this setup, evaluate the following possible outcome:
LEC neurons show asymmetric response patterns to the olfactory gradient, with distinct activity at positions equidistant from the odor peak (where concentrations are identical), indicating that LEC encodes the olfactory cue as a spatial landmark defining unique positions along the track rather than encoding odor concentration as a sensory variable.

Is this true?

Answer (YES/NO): YES